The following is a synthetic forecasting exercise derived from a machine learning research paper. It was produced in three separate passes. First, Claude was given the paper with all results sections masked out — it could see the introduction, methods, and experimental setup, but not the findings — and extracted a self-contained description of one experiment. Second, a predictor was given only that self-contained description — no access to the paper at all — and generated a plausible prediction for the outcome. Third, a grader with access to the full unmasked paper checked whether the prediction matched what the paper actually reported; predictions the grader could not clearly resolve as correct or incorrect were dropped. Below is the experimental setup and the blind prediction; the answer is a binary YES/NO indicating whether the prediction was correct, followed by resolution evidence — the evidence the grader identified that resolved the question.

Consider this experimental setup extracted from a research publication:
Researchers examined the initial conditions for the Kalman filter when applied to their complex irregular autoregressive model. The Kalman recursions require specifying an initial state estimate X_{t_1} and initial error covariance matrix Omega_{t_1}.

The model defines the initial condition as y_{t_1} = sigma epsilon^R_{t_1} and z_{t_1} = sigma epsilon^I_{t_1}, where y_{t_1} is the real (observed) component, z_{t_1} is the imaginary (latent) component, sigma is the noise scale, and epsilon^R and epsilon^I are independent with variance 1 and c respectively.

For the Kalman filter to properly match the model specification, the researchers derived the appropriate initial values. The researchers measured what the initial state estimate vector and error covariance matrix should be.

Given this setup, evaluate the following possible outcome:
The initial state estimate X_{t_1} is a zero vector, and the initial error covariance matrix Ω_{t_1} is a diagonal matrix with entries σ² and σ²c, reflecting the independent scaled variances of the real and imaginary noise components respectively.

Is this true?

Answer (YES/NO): YES